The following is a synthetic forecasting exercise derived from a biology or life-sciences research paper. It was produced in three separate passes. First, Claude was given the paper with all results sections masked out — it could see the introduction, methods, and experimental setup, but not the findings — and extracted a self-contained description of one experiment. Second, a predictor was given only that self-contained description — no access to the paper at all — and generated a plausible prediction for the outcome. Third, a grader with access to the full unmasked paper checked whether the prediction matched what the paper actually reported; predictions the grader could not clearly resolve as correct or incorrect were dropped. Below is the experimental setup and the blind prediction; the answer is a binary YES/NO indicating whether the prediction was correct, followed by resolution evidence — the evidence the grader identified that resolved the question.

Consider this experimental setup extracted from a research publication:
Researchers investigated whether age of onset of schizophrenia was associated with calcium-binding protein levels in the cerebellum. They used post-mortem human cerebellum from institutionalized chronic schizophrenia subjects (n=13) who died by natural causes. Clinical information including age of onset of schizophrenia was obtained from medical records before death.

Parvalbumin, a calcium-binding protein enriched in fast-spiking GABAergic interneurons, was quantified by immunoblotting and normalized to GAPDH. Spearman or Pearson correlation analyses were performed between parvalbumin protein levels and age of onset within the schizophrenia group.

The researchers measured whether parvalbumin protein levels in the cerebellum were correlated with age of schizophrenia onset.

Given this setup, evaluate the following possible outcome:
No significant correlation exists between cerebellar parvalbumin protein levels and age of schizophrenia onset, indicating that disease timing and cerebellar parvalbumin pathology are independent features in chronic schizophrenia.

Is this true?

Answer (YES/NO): YES